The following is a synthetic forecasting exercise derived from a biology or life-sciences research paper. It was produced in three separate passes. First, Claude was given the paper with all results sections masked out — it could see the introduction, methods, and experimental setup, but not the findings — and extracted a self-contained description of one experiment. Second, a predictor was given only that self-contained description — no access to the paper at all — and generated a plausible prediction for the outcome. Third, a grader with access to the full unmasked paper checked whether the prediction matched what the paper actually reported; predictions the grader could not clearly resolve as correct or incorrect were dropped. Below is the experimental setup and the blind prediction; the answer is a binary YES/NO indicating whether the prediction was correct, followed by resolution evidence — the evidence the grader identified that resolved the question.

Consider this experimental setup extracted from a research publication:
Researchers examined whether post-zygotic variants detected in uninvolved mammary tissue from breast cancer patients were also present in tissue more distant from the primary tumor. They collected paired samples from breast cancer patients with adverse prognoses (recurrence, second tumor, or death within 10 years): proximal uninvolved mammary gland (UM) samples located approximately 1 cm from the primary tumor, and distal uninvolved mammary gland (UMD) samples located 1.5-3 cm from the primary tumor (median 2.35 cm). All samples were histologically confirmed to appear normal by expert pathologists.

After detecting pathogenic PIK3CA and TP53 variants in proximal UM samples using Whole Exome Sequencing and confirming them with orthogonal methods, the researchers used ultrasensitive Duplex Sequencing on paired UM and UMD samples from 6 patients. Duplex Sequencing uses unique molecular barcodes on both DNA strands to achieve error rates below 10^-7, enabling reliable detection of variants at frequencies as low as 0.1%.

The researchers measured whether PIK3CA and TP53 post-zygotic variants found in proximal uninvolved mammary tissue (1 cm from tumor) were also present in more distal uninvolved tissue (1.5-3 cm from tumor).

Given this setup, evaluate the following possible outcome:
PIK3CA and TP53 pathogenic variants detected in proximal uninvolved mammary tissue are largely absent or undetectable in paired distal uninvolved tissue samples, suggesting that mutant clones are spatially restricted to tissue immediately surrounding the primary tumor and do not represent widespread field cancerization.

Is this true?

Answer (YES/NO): NO